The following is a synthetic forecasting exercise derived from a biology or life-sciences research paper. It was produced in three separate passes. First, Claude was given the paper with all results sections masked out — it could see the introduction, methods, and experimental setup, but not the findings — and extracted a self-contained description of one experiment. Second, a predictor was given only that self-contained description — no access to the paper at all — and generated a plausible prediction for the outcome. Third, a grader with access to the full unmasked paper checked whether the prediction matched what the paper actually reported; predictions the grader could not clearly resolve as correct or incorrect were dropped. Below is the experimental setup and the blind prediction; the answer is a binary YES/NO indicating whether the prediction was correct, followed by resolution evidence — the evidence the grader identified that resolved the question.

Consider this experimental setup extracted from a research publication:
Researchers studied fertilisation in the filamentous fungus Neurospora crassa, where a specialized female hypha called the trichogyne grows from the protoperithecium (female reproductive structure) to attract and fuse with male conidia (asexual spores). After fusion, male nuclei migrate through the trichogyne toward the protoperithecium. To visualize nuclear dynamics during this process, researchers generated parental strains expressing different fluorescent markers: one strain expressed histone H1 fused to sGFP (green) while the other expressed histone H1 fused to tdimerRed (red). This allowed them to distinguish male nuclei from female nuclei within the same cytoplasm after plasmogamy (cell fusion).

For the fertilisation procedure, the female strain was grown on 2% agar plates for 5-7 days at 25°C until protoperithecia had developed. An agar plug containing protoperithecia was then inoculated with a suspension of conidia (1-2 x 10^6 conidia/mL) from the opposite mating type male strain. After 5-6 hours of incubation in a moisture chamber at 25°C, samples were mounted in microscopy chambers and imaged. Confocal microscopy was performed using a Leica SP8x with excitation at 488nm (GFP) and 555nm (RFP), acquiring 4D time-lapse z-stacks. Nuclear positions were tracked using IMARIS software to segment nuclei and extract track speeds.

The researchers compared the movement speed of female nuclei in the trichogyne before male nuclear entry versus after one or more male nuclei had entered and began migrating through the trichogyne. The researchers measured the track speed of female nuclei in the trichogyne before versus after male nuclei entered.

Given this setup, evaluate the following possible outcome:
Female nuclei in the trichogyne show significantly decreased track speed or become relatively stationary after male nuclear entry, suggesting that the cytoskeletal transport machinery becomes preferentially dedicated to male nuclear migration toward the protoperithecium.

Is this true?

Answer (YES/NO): YES